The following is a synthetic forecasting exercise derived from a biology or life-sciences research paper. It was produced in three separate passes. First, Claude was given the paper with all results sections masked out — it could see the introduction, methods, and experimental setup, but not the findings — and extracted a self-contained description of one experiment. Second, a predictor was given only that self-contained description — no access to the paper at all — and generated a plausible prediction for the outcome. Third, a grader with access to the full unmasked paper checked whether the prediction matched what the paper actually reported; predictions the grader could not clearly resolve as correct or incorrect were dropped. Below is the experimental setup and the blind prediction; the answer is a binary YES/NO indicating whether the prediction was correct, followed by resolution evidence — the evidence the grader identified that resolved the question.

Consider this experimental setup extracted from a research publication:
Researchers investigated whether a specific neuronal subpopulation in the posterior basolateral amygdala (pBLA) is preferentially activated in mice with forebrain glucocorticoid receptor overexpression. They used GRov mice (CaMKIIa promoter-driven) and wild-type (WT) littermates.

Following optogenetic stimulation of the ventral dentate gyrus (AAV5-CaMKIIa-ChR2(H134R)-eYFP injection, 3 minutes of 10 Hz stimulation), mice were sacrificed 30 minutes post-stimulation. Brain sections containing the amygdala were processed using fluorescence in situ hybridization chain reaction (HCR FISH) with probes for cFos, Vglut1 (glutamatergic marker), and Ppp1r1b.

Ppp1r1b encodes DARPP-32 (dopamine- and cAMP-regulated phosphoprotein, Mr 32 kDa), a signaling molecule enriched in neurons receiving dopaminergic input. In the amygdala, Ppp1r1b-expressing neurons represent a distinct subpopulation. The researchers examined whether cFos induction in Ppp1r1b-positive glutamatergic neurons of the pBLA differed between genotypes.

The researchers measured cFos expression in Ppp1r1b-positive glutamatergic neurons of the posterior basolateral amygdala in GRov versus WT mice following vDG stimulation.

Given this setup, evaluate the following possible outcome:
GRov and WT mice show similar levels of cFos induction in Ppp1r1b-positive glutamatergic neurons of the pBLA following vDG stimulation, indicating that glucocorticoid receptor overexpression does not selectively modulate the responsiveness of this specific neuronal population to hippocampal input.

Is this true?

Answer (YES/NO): NO